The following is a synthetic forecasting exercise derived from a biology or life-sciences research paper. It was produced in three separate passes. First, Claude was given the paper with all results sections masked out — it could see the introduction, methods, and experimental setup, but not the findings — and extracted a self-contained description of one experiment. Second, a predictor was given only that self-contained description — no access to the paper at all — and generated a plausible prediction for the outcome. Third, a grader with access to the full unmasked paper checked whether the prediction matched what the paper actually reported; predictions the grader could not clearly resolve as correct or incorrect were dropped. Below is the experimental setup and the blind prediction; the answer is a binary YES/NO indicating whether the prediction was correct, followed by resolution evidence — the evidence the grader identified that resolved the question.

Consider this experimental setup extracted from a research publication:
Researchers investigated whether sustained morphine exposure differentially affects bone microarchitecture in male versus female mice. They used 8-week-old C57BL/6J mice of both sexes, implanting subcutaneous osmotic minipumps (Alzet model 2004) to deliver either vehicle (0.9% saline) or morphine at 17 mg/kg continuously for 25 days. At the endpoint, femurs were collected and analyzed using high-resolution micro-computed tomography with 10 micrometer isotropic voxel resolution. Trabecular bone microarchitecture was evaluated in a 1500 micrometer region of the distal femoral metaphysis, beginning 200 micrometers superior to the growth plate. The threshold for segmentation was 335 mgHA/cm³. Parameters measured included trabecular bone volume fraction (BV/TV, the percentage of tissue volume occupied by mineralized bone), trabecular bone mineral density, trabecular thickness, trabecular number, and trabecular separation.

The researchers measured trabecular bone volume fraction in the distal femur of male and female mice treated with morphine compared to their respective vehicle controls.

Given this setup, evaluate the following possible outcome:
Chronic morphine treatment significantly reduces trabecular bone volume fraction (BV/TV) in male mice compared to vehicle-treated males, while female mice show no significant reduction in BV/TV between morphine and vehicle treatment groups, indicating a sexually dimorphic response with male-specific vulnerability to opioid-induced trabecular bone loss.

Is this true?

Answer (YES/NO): YES